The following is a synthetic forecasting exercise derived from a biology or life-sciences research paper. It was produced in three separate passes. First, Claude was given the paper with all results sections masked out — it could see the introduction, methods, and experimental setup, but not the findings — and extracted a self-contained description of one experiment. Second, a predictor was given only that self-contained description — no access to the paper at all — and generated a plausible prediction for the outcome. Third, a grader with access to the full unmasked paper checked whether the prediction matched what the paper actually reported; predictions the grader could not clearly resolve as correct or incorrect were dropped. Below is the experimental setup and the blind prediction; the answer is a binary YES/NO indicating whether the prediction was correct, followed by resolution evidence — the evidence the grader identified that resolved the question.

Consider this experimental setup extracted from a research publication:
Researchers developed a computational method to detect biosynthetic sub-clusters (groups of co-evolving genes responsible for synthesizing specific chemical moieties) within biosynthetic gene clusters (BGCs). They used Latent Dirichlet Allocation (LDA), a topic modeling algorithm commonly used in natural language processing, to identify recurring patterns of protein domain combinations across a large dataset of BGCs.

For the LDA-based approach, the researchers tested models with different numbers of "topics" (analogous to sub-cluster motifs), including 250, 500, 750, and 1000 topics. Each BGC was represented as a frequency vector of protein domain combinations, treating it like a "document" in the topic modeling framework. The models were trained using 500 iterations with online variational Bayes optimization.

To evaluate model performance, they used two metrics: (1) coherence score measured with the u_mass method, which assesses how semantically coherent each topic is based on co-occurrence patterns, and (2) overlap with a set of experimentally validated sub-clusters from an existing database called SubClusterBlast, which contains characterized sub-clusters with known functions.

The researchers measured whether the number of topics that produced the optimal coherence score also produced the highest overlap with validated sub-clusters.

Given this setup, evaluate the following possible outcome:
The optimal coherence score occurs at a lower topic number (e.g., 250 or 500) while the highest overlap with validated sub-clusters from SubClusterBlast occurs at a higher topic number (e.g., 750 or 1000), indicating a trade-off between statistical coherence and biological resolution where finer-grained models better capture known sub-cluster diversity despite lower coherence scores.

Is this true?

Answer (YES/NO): YES